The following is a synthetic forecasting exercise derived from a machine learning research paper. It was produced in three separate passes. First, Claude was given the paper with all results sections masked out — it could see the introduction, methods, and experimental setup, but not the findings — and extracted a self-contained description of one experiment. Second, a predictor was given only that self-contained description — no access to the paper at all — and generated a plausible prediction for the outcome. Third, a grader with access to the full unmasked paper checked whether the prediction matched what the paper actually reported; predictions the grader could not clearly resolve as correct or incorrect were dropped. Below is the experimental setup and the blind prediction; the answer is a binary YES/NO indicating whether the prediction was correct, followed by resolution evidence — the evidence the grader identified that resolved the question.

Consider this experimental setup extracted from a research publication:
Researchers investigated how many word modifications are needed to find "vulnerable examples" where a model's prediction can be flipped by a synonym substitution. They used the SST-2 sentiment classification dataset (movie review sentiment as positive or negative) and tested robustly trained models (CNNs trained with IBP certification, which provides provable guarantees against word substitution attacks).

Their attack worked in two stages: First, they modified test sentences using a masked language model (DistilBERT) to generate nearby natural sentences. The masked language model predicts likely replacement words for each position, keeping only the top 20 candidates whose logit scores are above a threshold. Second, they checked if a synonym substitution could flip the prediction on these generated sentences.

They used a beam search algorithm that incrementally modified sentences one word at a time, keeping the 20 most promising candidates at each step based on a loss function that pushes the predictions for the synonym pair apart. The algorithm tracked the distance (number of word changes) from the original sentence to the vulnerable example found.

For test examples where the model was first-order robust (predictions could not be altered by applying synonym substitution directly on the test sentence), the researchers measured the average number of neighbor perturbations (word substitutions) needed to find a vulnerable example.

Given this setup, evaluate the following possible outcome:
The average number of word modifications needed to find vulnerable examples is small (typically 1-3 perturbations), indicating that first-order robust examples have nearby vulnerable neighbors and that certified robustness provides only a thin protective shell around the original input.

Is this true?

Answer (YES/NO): YES